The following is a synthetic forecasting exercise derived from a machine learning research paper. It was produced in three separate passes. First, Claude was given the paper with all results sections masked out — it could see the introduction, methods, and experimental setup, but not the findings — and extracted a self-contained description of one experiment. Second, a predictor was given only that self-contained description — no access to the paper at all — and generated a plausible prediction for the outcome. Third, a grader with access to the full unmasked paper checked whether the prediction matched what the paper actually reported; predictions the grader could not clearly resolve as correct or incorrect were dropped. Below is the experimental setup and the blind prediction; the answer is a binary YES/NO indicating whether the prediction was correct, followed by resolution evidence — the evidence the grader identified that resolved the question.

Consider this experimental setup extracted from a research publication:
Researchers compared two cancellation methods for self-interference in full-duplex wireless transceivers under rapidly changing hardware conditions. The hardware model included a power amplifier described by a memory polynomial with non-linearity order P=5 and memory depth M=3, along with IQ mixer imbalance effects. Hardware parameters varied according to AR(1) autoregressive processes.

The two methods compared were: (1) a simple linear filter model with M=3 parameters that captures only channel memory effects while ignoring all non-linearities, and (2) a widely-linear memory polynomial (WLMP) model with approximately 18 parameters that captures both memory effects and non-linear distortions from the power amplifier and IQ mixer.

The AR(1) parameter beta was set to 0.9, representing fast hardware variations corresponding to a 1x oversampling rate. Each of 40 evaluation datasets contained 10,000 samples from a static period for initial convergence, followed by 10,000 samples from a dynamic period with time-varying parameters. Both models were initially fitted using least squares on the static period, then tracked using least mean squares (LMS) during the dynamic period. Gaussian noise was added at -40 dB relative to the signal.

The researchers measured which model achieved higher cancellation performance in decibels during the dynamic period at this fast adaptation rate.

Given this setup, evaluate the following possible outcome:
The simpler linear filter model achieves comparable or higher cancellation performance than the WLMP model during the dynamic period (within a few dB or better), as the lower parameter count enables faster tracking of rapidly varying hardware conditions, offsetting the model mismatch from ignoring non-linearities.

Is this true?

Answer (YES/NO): YES